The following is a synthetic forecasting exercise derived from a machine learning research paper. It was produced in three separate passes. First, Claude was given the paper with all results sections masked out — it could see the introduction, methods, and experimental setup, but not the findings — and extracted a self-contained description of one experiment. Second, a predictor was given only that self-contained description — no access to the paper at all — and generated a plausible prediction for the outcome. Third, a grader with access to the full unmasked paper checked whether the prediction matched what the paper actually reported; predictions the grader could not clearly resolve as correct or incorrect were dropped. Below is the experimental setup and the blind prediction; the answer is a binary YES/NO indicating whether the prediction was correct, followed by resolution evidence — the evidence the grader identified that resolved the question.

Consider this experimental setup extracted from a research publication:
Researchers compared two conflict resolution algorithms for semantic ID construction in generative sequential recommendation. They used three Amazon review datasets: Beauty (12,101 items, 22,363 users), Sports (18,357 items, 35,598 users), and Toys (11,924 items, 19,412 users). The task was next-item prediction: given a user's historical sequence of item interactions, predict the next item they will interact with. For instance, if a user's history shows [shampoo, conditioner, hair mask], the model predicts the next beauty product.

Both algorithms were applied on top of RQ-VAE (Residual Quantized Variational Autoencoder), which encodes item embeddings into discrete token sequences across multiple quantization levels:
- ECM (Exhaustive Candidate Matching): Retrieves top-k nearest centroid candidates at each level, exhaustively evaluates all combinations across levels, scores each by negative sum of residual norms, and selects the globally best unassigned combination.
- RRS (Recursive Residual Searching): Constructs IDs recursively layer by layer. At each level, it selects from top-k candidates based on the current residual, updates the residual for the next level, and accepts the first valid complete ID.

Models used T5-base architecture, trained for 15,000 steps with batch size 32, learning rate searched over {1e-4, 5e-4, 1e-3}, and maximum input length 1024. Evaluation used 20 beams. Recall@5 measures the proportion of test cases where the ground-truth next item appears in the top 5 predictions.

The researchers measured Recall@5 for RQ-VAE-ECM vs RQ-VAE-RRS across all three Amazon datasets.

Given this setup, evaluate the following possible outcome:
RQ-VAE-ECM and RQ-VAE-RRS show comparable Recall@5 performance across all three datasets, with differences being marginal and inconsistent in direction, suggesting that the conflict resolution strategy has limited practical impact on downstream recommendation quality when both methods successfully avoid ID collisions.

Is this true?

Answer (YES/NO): YES